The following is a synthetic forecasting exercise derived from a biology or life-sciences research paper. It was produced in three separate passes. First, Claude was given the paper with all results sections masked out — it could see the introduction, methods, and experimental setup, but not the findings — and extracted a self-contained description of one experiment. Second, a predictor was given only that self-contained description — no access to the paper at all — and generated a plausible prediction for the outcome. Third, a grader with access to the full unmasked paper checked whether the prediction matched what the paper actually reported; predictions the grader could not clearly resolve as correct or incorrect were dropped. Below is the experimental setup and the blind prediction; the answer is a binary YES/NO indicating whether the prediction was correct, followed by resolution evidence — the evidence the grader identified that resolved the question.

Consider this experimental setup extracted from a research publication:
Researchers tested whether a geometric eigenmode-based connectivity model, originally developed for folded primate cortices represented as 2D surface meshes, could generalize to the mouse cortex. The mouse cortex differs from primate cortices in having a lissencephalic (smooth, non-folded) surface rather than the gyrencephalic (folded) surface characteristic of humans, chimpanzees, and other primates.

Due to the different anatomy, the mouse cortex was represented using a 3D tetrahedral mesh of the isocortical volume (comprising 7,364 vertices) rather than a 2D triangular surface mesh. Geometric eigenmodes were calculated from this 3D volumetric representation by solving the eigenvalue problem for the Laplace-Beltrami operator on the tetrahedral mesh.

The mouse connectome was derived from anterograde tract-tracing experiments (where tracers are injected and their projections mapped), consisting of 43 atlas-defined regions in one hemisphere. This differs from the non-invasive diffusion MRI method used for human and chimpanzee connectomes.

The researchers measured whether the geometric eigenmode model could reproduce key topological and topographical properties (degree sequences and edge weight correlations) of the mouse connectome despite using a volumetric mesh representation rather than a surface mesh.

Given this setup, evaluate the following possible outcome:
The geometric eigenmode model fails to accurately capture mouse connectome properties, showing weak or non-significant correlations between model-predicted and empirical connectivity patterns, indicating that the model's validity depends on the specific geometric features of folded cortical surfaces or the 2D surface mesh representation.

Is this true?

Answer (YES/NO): NO